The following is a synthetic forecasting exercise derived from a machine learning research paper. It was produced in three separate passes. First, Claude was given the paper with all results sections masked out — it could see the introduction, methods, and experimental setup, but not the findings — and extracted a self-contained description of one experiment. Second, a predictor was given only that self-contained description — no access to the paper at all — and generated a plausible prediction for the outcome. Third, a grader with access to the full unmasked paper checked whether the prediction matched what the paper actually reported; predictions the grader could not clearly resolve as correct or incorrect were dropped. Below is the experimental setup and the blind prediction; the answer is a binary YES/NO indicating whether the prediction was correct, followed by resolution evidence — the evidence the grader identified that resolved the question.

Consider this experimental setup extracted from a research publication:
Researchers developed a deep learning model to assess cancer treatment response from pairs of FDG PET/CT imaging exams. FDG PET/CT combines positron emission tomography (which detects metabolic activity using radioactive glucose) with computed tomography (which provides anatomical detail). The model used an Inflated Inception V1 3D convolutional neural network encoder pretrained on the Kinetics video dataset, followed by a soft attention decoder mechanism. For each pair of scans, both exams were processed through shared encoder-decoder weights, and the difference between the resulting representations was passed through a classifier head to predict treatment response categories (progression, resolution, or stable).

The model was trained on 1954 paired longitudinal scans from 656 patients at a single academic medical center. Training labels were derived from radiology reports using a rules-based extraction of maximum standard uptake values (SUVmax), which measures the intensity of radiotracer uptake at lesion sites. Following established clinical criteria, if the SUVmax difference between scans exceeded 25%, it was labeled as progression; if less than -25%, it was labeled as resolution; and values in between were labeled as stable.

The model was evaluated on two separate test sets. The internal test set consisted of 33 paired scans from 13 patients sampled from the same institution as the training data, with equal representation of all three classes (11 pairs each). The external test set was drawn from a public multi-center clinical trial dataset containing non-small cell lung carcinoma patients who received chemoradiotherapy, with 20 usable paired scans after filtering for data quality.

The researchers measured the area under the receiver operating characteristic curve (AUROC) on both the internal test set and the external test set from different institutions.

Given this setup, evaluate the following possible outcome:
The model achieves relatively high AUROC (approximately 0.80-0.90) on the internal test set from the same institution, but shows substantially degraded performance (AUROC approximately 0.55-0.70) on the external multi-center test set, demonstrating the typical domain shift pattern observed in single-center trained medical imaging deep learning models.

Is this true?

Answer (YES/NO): NO